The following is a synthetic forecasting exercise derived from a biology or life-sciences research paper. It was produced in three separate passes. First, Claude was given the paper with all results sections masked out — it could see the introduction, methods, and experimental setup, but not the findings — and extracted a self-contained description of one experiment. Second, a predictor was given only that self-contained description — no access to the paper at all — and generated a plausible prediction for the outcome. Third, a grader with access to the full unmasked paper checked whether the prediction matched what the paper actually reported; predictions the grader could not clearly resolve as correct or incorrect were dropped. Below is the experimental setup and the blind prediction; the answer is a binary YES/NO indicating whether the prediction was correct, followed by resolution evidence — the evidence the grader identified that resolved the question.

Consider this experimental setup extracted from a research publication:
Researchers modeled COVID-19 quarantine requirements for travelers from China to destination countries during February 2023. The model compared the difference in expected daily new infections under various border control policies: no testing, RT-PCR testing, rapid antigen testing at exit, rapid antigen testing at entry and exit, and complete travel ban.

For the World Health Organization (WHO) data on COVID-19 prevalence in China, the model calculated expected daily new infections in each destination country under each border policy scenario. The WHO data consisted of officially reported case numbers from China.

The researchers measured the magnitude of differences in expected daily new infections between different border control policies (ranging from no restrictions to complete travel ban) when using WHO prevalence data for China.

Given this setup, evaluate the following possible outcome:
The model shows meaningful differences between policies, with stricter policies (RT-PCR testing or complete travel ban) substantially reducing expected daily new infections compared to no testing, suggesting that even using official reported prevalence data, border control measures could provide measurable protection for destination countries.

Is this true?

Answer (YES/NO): NO